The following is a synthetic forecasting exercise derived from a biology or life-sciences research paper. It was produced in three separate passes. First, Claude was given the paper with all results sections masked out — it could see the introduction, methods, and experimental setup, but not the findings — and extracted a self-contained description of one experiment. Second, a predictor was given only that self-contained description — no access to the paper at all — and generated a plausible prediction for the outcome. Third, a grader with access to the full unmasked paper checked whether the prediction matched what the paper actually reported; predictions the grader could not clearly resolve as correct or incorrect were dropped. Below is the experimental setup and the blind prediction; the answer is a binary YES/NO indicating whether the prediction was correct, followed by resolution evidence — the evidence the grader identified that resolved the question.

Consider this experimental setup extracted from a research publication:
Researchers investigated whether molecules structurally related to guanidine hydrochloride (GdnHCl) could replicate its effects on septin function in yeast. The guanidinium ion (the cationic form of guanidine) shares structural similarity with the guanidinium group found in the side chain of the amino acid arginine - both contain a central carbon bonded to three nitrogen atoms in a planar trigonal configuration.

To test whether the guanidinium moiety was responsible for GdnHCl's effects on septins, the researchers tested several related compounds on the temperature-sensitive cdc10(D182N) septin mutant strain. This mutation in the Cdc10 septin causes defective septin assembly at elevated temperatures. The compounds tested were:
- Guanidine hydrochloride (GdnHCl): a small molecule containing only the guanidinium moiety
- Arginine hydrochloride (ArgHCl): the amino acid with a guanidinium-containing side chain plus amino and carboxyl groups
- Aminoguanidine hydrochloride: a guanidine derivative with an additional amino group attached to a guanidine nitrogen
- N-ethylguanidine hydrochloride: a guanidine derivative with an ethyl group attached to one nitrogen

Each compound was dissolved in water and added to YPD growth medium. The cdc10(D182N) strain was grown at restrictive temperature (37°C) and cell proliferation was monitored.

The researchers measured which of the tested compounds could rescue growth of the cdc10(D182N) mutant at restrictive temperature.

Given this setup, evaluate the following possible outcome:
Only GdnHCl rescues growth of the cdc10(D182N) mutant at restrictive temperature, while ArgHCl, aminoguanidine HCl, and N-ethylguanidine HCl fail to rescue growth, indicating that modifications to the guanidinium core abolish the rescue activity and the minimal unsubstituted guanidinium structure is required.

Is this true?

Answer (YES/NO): NO